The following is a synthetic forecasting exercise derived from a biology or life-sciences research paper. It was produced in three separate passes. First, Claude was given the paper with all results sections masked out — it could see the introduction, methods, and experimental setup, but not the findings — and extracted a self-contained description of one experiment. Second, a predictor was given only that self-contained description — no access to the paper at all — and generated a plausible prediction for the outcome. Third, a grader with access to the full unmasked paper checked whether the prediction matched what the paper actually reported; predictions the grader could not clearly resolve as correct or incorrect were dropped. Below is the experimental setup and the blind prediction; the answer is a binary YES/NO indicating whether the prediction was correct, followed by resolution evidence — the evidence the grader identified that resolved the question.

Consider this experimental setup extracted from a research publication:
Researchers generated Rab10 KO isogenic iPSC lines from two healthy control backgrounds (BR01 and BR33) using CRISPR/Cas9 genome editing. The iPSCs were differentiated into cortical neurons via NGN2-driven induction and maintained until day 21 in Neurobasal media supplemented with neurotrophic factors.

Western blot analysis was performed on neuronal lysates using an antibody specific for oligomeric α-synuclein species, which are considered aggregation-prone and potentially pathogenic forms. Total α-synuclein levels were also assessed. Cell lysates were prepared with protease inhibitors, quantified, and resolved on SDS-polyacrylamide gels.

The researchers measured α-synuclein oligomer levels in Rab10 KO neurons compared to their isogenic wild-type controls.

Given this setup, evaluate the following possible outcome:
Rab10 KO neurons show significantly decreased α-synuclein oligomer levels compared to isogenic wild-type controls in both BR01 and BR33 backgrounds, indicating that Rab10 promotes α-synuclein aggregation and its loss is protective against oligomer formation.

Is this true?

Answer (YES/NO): NO